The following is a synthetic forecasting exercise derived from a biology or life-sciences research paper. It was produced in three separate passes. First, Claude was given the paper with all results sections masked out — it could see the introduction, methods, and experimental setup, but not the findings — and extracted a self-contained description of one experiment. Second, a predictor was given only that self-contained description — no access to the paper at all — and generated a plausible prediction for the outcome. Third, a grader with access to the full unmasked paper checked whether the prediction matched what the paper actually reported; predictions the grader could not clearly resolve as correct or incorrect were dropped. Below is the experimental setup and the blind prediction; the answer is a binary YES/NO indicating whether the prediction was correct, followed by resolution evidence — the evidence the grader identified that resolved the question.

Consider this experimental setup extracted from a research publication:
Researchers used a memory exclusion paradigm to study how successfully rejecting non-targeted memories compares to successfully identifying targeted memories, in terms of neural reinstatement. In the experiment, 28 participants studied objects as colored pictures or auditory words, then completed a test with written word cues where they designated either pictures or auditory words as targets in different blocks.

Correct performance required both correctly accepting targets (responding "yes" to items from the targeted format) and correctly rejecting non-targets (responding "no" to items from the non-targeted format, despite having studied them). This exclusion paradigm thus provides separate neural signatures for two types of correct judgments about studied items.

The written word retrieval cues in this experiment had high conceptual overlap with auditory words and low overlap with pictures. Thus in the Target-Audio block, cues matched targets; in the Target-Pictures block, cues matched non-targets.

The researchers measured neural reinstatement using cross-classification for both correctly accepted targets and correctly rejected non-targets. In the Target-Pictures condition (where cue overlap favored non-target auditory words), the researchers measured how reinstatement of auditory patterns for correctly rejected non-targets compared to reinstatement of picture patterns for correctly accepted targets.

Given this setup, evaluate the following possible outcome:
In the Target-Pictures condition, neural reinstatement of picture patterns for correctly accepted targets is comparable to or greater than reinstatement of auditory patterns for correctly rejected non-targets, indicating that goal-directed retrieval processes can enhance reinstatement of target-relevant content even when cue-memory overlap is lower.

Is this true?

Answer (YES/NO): NO